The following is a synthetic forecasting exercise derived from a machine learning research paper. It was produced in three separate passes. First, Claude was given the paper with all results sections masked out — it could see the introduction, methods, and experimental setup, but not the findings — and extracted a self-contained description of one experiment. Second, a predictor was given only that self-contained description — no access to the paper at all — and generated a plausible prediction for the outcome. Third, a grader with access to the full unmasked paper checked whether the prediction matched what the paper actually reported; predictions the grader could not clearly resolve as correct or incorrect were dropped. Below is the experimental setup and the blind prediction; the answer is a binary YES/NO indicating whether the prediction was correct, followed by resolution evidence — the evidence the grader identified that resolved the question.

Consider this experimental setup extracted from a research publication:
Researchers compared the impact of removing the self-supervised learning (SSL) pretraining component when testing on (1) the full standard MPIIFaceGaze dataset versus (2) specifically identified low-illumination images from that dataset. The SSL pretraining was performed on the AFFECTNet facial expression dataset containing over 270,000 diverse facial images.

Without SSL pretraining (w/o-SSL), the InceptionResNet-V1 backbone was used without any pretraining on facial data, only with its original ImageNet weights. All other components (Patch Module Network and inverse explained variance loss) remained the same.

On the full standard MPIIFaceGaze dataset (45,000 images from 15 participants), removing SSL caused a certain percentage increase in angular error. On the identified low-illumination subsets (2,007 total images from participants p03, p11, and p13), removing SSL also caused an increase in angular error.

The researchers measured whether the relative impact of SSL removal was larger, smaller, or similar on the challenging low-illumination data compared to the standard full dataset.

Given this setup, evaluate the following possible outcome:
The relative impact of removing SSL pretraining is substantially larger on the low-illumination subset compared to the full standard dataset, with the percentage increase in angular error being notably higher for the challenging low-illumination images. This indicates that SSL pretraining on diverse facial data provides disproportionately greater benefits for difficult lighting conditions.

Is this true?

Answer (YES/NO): YES